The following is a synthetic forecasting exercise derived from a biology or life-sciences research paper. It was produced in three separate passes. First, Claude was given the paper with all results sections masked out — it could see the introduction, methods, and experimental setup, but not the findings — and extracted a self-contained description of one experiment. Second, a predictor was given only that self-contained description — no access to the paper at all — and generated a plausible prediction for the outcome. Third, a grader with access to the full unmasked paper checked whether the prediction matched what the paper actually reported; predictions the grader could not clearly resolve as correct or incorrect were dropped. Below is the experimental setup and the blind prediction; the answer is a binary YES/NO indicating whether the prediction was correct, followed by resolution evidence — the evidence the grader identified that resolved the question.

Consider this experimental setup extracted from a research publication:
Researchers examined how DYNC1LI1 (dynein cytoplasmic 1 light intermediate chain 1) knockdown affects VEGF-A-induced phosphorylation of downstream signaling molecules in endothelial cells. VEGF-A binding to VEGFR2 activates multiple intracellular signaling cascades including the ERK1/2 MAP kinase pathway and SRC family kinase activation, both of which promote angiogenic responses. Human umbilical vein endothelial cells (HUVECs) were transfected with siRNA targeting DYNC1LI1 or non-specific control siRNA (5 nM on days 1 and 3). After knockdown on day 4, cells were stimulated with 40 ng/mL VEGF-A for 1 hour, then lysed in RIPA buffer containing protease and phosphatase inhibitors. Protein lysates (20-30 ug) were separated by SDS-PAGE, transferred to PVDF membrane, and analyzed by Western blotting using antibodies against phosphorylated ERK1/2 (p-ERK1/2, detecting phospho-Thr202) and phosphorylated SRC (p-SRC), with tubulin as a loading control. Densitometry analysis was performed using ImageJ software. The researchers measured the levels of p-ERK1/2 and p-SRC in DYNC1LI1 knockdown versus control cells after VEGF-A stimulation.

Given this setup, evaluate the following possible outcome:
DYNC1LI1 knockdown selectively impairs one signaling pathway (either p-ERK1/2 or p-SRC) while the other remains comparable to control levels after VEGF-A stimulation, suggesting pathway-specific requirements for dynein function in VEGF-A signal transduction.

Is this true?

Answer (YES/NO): NO